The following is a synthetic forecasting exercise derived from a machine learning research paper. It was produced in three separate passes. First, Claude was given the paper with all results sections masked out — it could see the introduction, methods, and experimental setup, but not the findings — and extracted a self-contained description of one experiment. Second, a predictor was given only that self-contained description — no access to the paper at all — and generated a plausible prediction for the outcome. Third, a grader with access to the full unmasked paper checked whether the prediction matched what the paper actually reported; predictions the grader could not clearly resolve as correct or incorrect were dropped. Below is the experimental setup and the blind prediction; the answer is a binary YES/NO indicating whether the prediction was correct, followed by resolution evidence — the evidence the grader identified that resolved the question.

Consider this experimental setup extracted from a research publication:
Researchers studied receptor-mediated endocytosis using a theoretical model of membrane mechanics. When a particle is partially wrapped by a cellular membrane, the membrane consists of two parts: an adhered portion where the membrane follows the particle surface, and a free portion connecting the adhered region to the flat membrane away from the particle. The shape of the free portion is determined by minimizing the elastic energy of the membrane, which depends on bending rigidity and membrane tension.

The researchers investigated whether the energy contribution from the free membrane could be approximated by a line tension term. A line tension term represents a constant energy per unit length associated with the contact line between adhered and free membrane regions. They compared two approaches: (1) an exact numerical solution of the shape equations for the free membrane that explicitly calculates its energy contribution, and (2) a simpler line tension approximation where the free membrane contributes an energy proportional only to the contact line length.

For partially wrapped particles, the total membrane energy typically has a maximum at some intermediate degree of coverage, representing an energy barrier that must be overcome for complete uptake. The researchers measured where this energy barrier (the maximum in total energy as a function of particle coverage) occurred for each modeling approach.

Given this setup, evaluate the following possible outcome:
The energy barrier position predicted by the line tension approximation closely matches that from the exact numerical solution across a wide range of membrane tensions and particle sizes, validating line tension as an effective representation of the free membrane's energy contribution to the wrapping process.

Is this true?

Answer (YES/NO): NO